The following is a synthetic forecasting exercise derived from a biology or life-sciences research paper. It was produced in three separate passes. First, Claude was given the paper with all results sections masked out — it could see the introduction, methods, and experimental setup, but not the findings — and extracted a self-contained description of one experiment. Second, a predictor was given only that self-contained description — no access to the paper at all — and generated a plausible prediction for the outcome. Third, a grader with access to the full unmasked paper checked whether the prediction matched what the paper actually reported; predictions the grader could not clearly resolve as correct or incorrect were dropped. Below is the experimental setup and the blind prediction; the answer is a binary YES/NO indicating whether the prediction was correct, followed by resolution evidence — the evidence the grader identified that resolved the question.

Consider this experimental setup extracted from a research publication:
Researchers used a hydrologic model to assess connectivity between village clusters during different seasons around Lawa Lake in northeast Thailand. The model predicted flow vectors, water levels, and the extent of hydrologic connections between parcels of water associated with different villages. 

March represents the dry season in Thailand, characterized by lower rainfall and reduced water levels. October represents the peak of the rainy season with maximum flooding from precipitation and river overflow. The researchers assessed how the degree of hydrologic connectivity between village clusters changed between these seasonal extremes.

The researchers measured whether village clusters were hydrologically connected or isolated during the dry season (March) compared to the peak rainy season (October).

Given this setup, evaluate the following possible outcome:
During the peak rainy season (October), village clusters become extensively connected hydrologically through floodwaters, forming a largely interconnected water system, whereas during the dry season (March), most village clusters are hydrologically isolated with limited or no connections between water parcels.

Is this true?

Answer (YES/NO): YES